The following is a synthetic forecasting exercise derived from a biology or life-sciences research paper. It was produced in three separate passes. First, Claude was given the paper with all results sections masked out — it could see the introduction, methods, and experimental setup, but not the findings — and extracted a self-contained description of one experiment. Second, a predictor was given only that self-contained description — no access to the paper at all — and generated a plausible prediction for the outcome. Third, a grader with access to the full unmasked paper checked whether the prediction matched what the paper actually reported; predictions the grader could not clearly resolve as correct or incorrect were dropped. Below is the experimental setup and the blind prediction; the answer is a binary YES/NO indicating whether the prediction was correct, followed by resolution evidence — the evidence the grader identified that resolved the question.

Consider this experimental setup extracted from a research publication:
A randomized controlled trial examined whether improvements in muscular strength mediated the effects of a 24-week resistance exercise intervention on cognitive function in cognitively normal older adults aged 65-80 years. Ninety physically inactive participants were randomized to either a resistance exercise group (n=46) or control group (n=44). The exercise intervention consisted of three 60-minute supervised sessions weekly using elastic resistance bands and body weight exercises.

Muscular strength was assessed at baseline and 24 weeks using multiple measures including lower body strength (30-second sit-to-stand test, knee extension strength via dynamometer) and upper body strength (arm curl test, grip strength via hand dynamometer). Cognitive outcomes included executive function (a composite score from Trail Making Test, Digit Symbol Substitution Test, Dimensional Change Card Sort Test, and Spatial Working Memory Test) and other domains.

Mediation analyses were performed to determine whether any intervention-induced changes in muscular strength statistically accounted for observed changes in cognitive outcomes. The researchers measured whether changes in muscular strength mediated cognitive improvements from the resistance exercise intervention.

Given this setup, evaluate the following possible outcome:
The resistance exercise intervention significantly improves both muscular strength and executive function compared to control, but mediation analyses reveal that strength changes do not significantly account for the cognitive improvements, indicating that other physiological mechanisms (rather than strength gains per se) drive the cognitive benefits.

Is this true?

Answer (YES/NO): NO